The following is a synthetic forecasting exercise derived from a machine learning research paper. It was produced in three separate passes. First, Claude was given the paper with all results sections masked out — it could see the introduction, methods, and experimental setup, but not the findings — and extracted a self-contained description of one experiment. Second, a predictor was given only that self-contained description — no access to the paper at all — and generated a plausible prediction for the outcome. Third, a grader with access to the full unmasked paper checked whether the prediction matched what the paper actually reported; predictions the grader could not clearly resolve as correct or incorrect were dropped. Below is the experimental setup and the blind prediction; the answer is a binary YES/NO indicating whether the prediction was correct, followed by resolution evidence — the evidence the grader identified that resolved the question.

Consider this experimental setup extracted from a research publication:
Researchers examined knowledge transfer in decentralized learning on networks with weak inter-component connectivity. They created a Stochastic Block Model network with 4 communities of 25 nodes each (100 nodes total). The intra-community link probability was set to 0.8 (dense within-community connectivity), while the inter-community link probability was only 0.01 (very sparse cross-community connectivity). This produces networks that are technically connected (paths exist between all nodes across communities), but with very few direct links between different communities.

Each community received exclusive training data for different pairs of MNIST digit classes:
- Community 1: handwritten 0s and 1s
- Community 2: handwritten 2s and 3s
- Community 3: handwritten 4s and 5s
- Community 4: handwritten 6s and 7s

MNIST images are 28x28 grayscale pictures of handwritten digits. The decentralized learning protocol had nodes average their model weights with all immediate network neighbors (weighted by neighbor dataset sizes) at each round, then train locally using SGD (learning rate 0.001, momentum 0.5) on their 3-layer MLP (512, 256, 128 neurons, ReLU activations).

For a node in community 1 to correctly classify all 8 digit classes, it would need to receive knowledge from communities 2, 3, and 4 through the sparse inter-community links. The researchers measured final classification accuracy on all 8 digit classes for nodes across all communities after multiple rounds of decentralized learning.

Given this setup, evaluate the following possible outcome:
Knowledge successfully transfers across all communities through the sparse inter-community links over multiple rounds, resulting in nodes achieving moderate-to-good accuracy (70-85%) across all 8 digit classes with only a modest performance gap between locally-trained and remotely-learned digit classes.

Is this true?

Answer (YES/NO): NO